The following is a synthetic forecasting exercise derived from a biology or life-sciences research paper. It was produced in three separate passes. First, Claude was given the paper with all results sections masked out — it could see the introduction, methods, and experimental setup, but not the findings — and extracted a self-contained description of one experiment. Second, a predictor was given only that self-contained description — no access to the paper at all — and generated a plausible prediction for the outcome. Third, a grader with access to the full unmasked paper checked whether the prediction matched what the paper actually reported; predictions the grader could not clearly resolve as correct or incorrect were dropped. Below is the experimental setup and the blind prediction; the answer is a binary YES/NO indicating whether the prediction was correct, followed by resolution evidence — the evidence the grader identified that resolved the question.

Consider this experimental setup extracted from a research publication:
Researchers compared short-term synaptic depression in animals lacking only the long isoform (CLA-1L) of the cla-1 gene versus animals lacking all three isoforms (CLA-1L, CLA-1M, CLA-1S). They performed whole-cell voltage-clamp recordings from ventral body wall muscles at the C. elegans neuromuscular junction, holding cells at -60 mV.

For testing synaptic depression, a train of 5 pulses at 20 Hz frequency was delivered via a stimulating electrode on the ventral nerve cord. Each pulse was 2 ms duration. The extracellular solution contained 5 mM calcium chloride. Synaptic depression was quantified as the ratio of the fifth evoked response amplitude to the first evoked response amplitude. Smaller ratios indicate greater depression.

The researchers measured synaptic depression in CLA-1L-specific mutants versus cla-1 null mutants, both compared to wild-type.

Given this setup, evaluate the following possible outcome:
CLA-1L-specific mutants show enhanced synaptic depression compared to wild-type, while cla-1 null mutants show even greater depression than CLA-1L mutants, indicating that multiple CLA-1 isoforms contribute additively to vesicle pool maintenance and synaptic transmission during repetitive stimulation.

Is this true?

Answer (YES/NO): NO